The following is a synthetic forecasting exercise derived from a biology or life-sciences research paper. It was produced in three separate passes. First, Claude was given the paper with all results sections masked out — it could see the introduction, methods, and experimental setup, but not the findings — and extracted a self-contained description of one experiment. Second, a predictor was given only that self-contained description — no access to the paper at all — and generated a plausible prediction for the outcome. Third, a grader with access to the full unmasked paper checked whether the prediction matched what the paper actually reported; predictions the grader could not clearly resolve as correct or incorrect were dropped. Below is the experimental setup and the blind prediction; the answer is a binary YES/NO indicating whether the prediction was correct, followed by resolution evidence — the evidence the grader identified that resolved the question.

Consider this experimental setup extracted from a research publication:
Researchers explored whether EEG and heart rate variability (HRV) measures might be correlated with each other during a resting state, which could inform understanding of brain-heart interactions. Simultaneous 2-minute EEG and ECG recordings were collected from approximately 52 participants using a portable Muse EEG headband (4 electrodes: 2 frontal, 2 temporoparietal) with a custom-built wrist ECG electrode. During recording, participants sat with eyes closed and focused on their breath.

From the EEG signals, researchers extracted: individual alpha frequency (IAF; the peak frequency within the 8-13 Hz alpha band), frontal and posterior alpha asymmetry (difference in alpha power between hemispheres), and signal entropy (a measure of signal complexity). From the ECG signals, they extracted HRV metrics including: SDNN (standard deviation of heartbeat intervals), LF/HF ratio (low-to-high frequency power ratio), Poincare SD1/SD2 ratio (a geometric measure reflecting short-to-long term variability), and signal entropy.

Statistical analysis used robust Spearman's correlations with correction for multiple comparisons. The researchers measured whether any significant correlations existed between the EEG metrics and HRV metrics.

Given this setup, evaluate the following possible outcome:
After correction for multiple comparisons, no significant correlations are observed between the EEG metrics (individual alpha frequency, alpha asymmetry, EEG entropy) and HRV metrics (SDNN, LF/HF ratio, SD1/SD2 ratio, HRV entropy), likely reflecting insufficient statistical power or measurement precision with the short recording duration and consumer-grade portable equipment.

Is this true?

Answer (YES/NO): YES